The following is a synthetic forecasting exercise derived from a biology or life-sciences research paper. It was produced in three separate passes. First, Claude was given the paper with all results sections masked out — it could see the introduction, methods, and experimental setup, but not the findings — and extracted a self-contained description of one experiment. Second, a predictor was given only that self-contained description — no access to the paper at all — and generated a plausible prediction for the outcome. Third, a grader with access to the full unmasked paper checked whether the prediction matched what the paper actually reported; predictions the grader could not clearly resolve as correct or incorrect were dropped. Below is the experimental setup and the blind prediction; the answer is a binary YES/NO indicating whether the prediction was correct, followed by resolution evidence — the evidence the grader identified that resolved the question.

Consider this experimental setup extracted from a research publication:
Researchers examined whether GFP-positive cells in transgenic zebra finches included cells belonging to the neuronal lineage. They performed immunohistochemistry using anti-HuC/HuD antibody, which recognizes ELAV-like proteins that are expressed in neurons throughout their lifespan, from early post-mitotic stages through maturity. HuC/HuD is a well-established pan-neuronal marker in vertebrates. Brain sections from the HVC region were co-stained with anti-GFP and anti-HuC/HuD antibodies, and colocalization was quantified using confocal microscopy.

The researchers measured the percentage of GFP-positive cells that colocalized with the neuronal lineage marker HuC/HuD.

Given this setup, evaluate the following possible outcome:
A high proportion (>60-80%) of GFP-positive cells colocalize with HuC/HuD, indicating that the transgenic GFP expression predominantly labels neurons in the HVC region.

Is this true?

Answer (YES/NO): YES